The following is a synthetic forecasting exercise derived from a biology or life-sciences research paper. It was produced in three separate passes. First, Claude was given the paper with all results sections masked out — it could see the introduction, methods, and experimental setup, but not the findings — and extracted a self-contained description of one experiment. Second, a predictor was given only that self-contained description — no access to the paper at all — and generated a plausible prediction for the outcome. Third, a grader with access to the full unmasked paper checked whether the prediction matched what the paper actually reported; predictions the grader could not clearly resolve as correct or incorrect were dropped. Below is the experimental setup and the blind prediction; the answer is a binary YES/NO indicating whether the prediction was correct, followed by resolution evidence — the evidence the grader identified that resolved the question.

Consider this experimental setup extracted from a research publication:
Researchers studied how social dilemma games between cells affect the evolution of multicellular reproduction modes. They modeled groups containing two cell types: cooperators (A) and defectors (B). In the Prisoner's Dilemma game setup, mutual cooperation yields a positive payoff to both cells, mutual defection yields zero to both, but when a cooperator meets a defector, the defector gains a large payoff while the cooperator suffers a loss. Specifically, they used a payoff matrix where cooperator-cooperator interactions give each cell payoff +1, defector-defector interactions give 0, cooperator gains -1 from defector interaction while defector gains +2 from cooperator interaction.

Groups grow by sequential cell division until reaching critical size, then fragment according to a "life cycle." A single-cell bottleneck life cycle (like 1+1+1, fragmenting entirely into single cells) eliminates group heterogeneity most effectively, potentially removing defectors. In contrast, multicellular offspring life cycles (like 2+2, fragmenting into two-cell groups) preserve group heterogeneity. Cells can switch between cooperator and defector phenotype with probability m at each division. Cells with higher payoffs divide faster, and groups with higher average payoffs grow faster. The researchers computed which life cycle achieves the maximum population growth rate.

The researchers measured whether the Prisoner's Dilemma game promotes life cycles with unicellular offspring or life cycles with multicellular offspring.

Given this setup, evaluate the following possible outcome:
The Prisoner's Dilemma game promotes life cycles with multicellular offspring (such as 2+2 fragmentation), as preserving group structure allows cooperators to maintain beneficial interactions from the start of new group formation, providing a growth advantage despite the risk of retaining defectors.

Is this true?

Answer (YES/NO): YES